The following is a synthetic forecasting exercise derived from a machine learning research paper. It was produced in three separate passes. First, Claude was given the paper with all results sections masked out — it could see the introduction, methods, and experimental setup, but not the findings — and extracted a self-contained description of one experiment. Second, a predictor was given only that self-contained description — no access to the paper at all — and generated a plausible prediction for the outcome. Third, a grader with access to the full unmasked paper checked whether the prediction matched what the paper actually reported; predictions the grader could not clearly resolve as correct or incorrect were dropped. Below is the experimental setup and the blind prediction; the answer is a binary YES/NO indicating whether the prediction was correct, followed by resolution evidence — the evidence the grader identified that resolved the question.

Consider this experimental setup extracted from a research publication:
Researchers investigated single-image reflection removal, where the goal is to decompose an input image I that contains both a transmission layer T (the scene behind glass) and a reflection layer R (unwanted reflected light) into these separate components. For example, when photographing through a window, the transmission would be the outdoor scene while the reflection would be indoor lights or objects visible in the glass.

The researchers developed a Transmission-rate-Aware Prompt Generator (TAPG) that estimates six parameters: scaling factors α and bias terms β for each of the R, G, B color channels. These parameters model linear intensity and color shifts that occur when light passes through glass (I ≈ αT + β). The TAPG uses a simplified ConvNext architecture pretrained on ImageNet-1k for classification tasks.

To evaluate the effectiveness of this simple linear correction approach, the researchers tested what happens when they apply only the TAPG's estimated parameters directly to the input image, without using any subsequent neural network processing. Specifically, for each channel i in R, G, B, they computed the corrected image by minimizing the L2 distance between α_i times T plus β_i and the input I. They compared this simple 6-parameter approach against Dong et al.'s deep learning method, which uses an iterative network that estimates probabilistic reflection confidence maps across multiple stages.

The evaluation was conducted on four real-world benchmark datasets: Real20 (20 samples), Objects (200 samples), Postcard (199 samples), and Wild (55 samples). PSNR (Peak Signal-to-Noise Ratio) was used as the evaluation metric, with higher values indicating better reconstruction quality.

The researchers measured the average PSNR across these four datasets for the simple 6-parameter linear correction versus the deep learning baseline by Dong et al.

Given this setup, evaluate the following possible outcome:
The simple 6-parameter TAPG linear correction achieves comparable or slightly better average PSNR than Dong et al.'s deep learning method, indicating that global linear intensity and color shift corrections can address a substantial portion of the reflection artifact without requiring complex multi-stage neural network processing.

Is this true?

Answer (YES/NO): YES